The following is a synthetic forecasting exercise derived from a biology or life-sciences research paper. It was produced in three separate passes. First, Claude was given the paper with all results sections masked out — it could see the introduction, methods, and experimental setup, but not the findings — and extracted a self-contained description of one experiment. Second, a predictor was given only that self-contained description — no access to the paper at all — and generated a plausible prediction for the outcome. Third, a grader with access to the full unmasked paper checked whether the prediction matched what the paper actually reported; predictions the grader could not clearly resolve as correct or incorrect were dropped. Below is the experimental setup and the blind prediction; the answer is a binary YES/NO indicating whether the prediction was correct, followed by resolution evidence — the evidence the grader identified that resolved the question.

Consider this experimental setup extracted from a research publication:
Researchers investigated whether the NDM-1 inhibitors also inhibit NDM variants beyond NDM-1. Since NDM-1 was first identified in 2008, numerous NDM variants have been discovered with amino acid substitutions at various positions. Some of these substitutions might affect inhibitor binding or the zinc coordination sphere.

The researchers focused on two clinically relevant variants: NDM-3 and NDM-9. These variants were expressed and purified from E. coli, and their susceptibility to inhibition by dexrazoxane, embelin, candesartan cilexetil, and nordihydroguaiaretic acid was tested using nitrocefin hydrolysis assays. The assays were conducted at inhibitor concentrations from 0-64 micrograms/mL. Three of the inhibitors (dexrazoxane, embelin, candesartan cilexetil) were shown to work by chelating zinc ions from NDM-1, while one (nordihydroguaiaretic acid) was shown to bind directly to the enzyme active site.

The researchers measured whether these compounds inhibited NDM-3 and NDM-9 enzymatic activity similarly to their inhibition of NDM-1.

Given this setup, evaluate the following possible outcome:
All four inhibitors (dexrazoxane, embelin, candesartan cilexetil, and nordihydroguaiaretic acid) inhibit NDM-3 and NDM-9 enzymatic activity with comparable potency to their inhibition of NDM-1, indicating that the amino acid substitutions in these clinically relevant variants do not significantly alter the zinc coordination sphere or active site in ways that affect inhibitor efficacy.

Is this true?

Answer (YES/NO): YES